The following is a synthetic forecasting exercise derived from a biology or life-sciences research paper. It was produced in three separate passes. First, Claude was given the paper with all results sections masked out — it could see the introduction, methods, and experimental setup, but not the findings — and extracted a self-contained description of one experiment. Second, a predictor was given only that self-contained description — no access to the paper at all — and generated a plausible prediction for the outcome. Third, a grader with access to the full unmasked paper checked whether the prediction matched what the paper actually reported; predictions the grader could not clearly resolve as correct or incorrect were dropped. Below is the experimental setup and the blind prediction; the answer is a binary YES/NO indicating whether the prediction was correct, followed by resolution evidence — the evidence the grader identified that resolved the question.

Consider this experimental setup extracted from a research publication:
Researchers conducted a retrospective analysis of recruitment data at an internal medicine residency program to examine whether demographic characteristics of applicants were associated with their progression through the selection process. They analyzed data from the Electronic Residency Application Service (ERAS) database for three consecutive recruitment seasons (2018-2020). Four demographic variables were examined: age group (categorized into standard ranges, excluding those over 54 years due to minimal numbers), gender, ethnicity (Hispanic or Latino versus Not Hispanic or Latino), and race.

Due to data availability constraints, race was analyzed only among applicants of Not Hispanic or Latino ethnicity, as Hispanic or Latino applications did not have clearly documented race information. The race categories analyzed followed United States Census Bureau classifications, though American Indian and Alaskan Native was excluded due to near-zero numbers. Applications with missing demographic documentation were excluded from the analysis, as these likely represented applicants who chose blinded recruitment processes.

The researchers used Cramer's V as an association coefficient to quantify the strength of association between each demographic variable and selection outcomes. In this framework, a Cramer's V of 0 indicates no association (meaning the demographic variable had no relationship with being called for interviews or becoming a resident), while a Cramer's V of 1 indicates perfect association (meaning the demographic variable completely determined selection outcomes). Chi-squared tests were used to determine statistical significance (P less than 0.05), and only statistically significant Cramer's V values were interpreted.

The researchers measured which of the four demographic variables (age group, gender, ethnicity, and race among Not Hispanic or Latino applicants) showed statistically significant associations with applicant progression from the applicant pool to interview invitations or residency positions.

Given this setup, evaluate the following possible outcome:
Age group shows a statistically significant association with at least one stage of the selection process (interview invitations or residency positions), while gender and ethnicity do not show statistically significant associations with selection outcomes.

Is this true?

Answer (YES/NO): NO